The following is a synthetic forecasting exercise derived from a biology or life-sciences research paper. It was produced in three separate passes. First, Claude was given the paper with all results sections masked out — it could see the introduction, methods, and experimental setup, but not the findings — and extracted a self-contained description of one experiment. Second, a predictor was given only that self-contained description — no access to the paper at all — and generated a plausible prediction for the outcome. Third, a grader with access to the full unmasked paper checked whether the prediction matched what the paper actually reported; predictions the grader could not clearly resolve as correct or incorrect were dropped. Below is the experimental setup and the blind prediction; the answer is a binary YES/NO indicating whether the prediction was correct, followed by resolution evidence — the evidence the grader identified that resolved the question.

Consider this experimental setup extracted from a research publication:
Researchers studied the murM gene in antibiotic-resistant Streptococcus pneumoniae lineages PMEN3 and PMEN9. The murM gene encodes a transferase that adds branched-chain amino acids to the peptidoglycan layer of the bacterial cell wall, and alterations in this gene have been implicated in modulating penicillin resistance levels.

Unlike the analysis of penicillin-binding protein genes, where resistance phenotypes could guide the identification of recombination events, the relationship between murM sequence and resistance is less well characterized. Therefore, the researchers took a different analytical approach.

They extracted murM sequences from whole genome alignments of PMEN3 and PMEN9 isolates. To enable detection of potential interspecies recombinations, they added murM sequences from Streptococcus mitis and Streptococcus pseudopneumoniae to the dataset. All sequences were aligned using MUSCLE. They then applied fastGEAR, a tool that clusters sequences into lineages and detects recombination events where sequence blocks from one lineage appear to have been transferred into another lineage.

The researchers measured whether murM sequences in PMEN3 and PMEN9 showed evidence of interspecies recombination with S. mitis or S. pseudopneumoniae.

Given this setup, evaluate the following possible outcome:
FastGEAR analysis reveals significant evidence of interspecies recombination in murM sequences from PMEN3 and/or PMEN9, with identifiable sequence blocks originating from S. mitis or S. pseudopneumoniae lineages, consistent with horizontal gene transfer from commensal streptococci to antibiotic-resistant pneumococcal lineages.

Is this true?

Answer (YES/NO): YES